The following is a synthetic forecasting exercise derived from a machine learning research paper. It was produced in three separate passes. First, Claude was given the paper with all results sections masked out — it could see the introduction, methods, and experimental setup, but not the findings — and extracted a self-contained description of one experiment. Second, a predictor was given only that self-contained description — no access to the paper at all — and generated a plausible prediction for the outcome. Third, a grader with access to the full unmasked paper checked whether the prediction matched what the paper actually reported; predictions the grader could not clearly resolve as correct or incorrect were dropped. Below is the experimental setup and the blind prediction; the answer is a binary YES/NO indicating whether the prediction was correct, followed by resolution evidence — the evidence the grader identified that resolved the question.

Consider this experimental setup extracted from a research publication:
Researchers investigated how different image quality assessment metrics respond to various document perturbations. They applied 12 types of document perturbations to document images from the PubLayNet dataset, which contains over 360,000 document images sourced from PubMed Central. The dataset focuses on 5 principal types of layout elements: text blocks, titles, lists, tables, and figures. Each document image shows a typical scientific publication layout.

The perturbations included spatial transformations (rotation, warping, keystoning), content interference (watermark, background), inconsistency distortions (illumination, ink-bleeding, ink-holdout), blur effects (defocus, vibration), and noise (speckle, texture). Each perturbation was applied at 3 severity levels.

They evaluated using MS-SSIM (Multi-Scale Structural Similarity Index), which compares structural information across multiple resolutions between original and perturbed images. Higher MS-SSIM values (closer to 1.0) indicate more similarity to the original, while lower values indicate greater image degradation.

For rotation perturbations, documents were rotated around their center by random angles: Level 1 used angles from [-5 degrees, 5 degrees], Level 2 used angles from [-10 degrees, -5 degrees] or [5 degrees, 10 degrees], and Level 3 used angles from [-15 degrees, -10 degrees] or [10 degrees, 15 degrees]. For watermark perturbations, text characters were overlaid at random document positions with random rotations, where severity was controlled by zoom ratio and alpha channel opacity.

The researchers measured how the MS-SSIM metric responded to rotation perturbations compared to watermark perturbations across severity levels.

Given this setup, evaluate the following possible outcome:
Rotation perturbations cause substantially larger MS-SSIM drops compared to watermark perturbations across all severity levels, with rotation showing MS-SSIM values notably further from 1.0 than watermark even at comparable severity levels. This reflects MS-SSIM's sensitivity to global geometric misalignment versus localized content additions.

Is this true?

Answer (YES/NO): YES